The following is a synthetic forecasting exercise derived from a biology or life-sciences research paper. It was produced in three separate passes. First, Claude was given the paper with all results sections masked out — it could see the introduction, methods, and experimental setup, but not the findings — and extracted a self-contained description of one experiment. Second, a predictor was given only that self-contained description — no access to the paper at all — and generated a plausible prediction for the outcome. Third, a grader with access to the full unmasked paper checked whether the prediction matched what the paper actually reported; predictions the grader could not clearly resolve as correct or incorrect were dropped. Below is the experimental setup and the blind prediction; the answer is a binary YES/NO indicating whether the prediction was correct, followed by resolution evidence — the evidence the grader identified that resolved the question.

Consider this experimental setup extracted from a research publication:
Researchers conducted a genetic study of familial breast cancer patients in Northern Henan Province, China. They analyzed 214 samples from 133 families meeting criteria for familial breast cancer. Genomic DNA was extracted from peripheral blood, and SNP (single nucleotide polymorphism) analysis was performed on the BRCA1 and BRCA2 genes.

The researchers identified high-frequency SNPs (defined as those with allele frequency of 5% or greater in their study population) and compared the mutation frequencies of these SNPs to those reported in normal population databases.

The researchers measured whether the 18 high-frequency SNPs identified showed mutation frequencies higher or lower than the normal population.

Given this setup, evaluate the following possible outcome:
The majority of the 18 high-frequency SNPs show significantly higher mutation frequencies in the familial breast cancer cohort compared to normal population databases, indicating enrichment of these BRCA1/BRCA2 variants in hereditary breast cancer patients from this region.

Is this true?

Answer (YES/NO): NO